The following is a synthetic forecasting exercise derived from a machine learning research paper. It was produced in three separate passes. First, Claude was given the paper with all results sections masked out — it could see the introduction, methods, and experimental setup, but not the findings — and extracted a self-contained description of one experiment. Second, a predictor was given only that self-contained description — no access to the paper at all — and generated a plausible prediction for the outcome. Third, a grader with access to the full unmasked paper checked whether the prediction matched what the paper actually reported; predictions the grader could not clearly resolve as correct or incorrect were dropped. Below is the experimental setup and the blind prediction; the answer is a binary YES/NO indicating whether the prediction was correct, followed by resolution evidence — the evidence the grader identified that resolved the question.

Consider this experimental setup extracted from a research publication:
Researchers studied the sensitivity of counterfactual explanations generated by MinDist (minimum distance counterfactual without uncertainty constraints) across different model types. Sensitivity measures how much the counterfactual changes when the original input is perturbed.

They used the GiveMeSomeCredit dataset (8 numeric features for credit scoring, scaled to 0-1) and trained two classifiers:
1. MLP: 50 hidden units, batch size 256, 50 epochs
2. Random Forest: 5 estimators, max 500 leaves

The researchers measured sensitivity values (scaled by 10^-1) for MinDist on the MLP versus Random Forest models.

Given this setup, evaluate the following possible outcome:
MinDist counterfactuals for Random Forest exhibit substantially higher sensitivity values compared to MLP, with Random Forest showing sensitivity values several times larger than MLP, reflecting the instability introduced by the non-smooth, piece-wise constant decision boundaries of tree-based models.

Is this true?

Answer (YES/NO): YES